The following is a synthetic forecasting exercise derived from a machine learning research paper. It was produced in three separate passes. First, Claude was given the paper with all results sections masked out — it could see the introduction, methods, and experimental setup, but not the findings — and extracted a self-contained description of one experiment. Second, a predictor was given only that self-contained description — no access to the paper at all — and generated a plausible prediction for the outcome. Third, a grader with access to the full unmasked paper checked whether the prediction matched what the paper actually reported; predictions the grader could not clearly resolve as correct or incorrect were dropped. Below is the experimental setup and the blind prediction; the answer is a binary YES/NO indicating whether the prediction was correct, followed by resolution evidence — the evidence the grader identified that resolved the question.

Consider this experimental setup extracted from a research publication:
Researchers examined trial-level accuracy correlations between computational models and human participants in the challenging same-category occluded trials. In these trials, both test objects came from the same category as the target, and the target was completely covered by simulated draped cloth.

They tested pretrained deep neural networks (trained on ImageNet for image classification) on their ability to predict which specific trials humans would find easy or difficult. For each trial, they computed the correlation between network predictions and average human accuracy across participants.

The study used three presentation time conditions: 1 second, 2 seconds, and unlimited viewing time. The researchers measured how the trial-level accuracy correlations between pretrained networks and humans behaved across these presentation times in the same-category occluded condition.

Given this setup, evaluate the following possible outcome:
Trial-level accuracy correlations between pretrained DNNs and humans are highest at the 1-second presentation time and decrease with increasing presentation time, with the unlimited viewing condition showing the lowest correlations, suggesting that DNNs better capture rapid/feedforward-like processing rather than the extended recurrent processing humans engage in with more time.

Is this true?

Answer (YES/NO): YES